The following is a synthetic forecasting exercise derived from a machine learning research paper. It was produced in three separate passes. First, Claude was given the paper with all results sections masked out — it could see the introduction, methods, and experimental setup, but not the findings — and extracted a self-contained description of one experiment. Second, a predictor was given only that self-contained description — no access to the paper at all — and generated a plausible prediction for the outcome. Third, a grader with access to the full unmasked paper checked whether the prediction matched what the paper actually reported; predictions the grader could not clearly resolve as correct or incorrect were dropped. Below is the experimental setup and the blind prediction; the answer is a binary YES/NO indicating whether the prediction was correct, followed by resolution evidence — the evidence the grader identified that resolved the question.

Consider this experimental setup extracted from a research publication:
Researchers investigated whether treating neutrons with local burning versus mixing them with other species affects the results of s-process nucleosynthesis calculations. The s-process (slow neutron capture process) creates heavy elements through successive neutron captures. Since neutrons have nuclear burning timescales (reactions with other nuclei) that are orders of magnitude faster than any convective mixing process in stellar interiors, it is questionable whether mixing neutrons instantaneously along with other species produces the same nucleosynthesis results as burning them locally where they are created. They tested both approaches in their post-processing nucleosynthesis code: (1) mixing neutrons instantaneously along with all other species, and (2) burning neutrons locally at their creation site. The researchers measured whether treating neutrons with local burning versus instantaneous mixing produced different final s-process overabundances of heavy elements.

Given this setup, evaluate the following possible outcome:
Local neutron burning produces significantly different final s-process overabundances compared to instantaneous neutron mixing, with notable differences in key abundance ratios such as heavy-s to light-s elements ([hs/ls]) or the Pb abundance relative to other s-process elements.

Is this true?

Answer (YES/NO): NO